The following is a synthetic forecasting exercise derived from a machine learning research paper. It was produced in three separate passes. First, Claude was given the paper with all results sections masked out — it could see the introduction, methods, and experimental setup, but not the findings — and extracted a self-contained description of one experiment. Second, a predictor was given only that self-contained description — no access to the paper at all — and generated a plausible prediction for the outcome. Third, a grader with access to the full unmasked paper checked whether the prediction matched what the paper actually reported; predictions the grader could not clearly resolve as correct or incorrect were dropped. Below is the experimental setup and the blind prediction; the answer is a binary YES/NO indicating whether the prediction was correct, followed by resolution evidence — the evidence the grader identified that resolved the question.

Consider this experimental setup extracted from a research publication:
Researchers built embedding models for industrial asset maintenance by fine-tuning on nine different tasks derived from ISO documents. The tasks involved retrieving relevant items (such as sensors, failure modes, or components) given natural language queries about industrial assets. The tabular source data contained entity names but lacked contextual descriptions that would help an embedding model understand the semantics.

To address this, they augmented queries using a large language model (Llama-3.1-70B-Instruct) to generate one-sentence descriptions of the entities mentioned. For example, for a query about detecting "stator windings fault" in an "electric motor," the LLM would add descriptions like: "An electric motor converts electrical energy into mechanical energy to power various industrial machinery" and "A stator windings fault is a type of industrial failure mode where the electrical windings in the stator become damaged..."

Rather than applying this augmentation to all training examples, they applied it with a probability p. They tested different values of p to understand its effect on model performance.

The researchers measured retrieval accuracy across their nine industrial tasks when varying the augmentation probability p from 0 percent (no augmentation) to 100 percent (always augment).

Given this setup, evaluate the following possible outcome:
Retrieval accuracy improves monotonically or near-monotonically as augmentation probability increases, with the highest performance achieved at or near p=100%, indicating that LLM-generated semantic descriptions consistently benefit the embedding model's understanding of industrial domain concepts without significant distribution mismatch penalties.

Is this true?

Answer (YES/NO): NO